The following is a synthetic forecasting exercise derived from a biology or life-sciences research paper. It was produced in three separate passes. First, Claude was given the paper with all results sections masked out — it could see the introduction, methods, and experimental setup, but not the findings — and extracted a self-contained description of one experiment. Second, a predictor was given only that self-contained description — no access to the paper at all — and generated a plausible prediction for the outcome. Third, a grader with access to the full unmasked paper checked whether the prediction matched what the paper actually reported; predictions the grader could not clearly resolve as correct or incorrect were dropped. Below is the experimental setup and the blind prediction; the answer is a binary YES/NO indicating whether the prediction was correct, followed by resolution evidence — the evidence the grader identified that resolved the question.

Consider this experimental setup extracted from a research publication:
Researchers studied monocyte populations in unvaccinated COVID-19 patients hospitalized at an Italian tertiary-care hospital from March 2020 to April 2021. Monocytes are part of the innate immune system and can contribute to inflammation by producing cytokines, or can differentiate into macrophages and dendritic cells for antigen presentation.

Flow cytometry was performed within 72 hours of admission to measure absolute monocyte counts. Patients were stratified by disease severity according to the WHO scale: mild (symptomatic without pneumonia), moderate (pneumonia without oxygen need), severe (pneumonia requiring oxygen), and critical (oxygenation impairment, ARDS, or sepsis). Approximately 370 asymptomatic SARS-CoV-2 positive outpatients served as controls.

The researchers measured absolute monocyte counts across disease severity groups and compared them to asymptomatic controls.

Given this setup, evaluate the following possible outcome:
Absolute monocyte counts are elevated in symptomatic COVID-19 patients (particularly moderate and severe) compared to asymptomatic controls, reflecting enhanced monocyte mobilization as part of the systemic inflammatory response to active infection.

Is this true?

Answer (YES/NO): NO